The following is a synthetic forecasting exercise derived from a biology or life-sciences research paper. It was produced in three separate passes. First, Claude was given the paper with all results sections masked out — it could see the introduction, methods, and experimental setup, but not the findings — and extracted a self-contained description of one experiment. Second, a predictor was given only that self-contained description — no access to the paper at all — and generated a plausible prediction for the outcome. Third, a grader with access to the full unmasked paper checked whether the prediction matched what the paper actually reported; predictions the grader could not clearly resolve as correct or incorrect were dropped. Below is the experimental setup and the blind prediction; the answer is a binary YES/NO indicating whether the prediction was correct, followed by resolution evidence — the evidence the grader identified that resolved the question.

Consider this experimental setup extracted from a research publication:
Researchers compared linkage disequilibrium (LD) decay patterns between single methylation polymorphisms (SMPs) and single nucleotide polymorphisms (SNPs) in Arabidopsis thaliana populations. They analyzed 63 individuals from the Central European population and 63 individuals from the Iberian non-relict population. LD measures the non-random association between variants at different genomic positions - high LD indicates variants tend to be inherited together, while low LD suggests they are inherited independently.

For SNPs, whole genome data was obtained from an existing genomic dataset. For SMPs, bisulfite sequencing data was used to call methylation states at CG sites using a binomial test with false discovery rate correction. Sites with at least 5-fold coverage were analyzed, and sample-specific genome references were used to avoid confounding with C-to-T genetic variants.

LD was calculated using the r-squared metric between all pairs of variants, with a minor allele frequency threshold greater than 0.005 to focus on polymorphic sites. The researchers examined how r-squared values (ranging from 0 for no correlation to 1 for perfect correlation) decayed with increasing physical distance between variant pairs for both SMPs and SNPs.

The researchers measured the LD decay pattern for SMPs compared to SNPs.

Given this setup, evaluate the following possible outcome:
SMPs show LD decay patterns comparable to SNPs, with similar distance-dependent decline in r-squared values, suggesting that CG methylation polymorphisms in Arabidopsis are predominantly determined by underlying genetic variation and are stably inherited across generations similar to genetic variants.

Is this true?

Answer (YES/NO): NO